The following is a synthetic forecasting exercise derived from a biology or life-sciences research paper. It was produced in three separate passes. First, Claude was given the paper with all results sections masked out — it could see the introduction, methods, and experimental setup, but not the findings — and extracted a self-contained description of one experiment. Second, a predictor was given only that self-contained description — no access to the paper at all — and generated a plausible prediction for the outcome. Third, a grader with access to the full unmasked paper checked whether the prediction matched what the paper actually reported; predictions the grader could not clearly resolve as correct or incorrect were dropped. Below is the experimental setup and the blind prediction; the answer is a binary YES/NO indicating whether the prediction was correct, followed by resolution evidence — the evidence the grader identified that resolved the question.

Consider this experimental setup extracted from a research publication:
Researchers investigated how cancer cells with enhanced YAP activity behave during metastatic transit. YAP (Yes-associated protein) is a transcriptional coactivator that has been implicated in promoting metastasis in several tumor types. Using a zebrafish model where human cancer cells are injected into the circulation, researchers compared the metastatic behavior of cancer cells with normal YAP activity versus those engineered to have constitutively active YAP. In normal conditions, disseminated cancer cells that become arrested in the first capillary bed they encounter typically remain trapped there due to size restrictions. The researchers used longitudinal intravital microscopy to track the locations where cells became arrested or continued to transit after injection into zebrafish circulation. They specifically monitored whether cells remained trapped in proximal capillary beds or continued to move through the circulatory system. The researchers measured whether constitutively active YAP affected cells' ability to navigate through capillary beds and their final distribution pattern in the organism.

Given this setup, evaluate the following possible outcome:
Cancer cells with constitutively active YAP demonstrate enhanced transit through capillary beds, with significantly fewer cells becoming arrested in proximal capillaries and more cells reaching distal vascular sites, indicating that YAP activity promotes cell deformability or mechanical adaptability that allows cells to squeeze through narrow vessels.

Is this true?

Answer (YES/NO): YES